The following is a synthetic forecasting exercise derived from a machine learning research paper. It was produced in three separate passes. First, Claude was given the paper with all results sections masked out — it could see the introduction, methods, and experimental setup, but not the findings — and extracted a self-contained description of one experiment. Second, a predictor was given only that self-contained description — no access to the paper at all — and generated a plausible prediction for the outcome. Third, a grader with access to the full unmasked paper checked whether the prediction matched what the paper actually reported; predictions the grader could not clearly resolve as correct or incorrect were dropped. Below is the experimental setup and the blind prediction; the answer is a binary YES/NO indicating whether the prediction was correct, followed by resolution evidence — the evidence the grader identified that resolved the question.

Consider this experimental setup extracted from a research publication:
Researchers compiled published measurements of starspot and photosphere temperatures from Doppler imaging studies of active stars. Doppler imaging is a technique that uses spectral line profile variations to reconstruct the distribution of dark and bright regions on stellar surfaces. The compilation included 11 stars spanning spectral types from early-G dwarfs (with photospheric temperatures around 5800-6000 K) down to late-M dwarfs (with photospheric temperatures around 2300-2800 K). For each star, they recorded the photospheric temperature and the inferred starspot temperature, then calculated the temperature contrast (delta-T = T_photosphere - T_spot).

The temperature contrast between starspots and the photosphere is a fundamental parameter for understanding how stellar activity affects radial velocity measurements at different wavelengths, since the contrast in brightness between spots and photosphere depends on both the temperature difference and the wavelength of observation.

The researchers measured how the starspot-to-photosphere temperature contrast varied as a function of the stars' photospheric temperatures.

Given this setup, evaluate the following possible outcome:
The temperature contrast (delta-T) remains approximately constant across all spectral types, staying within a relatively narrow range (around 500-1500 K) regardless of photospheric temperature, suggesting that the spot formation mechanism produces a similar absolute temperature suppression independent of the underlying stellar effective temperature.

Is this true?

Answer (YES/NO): NO